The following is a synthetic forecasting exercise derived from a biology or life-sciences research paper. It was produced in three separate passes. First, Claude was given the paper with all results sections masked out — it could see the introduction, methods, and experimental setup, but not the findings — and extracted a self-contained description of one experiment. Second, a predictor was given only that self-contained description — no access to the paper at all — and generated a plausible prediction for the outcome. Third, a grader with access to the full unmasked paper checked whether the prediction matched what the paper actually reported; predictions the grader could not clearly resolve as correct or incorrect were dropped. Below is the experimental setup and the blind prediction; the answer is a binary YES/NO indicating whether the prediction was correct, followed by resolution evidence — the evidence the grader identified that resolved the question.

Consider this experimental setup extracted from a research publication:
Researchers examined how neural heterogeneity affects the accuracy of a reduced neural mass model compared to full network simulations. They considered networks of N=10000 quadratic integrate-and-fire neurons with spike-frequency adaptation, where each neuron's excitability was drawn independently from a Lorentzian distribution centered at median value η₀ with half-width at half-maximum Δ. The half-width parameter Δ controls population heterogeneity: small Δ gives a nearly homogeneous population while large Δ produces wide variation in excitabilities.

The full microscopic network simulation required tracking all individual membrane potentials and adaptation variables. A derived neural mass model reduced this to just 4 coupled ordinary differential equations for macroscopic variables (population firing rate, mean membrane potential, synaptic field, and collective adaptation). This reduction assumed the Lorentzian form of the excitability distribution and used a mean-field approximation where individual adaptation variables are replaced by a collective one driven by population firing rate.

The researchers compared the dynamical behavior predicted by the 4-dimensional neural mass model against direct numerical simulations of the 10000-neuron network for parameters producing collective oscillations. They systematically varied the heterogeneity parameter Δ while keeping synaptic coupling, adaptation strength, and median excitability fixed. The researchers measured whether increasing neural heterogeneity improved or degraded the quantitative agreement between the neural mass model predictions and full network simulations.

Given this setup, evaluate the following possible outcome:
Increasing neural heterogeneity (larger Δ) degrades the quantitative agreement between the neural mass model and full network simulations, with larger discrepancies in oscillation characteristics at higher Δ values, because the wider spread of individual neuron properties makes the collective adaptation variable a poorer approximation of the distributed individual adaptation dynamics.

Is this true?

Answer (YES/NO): YES